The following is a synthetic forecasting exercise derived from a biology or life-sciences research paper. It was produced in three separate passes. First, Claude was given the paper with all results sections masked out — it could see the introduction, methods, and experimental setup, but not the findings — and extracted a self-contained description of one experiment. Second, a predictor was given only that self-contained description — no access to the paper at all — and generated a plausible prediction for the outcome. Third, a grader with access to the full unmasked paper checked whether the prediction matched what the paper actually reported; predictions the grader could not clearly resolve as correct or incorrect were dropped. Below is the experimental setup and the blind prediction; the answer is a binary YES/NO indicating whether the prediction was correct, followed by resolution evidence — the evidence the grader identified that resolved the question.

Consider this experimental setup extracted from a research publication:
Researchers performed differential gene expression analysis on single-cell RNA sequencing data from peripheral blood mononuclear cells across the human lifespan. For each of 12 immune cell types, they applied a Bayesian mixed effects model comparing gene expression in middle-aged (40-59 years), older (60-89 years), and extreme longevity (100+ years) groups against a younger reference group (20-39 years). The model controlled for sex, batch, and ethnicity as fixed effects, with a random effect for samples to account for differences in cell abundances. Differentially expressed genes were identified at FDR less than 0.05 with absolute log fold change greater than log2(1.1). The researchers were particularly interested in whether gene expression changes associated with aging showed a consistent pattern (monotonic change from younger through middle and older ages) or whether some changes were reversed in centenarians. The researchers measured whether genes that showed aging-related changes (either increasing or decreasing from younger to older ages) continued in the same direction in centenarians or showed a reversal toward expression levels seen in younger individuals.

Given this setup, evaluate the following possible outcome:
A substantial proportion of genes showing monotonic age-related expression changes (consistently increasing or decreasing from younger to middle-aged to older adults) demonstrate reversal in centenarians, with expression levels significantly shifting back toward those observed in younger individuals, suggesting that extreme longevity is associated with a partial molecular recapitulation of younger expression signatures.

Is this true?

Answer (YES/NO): NO